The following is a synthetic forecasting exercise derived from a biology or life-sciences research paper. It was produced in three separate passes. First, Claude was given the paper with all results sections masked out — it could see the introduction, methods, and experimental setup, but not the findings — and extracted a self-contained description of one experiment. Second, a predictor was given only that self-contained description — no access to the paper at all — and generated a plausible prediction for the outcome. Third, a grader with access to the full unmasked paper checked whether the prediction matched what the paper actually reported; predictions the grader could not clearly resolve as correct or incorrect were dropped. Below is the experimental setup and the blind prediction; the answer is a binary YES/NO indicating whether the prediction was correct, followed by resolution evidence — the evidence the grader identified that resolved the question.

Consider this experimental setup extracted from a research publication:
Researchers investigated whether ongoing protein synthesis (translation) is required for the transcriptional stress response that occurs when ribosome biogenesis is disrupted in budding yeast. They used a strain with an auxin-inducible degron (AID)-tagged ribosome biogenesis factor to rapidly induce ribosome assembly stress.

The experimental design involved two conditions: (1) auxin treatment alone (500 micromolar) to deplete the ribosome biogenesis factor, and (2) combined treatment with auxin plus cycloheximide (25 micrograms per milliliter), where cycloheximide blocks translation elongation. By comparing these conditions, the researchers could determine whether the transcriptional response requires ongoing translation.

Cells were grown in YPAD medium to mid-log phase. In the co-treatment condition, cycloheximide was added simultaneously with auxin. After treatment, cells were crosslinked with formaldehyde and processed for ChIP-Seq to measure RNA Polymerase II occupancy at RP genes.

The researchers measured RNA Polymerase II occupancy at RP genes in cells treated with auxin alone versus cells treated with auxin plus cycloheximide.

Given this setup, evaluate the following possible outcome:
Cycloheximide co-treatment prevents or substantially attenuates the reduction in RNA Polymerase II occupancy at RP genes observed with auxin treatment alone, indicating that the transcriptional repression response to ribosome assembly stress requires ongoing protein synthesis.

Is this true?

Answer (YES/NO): YES